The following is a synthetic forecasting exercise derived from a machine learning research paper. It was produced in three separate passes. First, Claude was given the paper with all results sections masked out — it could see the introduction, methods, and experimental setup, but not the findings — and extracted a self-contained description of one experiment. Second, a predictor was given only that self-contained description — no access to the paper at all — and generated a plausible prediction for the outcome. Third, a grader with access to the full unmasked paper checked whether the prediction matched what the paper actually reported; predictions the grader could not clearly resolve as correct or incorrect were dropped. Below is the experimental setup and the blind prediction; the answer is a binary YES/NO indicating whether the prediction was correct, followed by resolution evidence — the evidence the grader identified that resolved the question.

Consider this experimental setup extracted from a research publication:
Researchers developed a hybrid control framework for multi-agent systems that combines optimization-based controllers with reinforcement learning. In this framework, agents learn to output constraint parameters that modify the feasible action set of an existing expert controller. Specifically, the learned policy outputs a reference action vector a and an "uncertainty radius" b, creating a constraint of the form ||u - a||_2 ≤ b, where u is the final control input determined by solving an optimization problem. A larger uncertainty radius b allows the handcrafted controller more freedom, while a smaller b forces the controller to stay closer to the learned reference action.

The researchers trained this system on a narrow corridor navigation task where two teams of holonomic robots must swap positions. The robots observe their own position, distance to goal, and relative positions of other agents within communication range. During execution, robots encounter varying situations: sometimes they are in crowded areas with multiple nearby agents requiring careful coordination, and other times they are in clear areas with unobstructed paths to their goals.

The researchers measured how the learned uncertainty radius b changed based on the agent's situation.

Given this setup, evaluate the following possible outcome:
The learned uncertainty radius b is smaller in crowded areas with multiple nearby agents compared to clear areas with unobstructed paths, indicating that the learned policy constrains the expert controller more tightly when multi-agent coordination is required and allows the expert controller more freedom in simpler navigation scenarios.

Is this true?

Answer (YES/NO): YES